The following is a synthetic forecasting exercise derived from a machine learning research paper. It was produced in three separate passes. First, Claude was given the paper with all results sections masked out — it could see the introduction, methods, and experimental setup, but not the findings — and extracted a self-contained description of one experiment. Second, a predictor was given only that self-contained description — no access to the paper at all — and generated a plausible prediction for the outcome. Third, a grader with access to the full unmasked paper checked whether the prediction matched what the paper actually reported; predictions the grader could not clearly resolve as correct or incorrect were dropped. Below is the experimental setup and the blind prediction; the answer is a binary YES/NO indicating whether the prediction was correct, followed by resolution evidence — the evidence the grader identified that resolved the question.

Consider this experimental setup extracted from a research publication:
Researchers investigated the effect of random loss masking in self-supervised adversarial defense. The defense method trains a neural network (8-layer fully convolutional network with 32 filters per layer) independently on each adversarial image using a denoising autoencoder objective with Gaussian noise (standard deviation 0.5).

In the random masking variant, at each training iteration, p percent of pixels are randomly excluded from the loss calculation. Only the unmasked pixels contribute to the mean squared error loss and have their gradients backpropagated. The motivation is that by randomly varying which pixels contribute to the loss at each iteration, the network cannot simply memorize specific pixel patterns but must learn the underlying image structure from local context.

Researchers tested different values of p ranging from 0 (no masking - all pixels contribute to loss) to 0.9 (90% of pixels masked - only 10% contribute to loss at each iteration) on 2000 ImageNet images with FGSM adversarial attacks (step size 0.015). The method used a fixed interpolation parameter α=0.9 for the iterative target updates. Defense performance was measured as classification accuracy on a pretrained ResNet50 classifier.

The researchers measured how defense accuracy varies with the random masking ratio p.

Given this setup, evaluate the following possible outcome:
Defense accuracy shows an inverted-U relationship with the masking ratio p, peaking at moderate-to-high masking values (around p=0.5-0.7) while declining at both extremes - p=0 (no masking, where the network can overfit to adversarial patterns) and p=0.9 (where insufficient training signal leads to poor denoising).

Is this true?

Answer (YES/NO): NO